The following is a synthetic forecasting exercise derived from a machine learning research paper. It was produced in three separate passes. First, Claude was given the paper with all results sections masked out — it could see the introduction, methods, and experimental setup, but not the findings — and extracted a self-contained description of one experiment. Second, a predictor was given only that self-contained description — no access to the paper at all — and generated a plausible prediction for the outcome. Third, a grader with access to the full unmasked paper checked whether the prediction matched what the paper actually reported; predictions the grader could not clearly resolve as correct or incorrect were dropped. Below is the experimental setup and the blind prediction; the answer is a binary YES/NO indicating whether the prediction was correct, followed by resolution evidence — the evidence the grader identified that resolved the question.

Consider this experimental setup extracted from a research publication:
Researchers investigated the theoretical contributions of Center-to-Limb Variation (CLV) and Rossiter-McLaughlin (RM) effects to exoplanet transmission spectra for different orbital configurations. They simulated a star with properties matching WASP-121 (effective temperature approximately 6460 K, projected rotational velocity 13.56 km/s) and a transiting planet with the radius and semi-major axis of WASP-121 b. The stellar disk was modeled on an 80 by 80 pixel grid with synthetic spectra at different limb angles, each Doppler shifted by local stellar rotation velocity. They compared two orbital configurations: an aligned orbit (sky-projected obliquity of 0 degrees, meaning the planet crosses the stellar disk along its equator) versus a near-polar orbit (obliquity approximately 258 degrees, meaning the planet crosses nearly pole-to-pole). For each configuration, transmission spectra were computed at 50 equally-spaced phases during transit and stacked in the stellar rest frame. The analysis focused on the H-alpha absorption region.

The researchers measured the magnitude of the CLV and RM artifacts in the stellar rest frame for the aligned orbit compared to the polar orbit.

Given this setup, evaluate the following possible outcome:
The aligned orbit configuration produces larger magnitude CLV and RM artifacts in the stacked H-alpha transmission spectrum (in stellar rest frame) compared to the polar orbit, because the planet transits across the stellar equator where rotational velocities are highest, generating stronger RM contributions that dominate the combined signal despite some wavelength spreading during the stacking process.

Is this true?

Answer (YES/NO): NO